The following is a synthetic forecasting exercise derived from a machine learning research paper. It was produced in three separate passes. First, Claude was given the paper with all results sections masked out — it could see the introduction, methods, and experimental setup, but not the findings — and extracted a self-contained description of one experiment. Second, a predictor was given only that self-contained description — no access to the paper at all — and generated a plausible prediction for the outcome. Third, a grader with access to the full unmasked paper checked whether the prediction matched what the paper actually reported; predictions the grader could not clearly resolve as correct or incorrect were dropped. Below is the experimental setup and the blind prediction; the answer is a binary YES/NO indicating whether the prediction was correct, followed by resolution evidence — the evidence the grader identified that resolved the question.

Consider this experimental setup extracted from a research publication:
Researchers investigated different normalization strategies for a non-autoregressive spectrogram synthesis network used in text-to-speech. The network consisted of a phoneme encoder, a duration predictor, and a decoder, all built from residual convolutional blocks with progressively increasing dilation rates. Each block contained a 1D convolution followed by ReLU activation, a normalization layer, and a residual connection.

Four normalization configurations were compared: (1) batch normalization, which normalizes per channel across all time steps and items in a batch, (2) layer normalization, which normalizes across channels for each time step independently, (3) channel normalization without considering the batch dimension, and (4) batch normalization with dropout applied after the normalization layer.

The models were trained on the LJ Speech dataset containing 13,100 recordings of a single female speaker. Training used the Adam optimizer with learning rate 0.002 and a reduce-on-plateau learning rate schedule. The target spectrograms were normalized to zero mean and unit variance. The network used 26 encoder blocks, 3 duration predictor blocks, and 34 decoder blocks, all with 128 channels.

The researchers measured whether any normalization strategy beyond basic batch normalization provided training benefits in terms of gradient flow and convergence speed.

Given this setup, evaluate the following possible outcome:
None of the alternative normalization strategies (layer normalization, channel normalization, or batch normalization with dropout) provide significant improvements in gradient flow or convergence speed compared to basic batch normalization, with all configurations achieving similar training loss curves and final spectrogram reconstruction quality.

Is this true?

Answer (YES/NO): YES